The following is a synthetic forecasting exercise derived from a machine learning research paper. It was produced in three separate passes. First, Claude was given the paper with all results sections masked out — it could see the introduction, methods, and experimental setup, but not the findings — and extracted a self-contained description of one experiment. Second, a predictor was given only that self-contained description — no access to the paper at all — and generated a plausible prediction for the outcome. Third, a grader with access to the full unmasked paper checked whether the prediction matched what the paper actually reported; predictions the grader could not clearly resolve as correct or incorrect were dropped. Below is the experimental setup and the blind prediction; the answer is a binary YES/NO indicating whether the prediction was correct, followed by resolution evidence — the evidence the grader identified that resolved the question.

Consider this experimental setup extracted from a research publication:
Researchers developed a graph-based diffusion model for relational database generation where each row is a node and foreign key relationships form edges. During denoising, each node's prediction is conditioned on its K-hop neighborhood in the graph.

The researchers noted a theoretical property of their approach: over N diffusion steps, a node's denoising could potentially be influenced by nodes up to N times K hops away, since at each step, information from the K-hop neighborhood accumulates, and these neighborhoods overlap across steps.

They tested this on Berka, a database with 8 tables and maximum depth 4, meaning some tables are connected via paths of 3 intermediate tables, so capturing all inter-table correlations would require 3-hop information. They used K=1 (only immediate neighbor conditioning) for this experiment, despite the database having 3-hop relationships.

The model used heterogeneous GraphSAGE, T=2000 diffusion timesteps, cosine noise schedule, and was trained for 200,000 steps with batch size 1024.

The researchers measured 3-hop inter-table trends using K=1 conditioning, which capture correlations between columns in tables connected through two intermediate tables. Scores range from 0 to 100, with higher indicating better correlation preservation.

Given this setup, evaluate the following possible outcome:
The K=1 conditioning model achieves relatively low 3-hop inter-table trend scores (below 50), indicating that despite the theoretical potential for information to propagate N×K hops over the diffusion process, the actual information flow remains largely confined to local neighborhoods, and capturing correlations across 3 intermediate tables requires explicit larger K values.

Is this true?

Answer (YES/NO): NO